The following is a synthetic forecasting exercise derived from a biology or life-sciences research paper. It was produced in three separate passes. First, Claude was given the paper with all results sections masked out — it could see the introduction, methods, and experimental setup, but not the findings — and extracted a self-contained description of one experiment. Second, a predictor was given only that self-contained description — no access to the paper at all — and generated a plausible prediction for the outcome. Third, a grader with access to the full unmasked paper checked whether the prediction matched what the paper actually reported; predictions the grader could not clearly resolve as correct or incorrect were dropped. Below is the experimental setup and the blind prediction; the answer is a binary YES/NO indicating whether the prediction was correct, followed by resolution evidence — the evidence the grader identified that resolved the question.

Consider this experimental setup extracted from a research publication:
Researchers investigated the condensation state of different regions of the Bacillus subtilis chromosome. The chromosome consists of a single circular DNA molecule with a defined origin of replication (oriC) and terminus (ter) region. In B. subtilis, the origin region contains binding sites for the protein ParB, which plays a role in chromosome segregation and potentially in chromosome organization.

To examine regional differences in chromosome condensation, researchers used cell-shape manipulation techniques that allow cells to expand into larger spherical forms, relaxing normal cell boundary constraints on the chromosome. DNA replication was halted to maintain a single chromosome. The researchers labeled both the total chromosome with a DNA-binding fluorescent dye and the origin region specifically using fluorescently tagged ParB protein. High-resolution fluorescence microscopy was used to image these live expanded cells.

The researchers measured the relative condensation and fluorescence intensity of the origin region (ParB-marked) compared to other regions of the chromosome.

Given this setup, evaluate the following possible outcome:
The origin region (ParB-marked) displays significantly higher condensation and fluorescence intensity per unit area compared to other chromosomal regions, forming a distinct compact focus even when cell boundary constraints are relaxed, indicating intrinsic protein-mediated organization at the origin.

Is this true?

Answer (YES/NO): YES